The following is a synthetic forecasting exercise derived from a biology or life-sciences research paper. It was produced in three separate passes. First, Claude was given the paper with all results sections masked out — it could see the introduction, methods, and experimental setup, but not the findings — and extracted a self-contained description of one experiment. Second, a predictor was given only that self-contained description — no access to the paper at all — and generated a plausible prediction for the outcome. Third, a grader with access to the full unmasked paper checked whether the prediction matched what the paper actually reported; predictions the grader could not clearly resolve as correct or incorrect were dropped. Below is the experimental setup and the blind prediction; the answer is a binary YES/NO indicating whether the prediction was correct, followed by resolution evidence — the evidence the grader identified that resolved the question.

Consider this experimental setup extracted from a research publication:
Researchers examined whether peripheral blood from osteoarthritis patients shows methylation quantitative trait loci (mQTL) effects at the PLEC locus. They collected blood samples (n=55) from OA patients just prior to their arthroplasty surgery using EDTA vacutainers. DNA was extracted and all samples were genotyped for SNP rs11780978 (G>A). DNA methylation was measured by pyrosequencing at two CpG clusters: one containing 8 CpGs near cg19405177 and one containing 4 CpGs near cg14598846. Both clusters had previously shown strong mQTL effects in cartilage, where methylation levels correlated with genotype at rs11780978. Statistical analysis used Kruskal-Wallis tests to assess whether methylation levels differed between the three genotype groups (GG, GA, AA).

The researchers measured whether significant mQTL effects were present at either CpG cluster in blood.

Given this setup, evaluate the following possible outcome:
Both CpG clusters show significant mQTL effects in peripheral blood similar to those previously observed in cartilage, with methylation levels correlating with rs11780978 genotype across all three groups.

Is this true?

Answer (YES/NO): NO